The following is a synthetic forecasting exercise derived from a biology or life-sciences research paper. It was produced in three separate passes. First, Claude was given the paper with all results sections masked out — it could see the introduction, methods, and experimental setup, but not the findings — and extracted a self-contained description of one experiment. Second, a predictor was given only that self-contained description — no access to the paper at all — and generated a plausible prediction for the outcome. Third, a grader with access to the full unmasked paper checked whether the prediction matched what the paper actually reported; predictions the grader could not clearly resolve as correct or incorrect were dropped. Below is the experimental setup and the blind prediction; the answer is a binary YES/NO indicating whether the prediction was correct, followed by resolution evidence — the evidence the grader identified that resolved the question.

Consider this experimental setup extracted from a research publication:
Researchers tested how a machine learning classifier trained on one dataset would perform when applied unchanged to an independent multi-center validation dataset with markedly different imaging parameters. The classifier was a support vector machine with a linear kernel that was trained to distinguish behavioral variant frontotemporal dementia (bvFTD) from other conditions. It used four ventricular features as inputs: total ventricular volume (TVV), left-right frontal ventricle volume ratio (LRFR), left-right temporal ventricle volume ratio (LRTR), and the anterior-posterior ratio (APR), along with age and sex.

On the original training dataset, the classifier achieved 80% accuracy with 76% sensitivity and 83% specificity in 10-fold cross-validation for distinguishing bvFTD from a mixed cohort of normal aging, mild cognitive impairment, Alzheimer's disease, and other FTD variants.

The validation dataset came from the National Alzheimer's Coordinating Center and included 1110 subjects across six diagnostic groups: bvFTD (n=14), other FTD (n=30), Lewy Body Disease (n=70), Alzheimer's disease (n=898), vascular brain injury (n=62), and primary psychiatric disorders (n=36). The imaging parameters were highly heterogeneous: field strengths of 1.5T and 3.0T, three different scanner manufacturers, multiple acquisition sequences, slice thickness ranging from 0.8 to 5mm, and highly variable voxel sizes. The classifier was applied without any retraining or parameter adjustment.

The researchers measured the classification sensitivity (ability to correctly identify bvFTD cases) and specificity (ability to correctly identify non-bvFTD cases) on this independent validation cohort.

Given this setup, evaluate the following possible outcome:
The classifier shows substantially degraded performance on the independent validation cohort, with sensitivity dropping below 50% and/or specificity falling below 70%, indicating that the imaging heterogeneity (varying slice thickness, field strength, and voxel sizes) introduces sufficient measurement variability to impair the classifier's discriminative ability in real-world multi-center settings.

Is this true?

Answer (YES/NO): NO